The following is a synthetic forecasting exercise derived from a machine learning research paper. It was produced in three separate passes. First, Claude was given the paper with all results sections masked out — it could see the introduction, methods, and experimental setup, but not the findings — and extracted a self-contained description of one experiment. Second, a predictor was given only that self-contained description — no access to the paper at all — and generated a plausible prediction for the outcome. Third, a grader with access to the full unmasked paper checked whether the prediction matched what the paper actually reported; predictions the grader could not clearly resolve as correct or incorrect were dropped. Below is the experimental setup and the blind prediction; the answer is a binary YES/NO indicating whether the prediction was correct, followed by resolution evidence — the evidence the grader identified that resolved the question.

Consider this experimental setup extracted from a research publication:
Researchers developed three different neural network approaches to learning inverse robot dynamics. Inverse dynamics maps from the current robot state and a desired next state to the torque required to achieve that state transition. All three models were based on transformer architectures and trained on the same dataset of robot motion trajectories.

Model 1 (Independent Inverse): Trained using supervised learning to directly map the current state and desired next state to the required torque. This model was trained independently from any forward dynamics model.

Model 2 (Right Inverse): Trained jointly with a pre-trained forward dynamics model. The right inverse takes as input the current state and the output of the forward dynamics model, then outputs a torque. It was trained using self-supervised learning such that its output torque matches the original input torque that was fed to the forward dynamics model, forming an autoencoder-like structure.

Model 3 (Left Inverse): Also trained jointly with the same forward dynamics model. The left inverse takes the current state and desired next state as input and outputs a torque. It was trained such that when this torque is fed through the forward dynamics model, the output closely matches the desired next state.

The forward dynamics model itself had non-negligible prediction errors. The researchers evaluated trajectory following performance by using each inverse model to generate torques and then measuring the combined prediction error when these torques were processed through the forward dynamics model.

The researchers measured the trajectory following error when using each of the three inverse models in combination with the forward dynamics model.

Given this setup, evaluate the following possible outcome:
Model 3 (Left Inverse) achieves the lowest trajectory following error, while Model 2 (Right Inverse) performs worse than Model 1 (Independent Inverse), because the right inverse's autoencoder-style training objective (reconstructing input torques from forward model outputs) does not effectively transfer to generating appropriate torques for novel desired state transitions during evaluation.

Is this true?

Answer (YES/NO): NO